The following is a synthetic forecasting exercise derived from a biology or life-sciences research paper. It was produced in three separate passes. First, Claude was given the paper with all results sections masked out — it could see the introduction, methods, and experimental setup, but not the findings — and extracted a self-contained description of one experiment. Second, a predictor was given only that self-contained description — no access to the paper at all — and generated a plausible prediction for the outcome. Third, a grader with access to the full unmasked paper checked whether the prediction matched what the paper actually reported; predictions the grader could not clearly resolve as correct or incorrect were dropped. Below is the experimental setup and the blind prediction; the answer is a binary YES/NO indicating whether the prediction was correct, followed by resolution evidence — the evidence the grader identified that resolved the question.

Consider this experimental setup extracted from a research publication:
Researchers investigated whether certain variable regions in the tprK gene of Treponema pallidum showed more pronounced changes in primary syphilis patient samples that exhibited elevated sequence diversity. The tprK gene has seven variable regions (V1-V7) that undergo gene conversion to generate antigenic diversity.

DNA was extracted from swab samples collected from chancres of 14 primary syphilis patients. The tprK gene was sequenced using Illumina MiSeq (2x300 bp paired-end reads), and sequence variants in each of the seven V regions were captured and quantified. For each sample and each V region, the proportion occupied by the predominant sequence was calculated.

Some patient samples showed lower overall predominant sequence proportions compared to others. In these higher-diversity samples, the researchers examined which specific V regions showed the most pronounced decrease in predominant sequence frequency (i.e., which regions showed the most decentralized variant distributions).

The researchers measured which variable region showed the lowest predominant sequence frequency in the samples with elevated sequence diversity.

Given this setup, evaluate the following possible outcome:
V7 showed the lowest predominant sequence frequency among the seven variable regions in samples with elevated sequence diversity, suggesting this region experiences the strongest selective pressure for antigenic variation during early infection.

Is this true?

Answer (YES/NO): NO